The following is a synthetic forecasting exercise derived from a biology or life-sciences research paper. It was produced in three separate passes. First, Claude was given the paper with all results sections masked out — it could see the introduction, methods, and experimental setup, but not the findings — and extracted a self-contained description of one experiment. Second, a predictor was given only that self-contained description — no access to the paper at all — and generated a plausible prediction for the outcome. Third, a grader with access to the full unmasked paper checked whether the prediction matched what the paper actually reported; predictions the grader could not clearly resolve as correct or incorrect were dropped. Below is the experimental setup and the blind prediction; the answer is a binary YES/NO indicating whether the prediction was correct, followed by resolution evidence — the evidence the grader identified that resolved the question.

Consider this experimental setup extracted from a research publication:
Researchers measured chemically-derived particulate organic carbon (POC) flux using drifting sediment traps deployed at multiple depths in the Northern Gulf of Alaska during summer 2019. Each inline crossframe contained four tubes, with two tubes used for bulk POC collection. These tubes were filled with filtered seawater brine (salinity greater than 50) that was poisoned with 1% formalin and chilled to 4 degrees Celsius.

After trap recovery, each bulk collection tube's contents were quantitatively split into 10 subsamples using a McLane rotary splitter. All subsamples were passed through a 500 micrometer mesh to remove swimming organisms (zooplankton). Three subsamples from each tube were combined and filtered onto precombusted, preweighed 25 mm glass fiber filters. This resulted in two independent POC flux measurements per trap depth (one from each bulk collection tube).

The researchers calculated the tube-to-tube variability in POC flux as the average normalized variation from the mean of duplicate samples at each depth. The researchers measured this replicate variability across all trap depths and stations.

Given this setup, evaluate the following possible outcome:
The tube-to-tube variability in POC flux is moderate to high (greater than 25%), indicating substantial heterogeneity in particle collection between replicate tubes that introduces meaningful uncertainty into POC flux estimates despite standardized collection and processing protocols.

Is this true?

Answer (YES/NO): NO